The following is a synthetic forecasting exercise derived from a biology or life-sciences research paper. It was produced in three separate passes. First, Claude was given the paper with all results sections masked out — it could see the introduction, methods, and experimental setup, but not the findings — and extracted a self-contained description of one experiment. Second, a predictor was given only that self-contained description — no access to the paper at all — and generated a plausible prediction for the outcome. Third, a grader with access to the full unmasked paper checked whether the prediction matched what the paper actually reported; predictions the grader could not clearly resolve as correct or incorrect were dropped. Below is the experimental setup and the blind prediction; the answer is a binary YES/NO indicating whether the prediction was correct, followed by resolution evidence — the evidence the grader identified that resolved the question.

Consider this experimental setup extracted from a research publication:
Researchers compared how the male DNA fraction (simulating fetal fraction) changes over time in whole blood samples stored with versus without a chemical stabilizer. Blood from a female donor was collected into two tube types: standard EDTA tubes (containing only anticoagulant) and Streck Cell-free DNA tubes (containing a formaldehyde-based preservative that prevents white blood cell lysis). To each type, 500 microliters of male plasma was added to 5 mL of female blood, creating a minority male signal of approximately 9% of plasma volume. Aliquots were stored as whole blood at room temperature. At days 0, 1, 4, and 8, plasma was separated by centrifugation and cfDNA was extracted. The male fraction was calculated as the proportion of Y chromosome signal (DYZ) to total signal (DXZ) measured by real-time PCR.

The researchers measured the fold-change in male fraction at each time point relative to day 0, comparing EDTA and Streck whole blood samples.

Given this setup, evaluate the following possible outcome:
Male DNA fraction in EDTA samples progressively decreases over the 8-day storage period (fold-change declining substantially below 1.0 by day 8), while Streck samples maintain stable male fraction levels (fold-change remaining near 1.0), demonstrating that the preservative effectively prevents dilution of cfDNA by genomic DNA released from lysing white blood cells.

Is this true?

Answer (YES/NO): YES